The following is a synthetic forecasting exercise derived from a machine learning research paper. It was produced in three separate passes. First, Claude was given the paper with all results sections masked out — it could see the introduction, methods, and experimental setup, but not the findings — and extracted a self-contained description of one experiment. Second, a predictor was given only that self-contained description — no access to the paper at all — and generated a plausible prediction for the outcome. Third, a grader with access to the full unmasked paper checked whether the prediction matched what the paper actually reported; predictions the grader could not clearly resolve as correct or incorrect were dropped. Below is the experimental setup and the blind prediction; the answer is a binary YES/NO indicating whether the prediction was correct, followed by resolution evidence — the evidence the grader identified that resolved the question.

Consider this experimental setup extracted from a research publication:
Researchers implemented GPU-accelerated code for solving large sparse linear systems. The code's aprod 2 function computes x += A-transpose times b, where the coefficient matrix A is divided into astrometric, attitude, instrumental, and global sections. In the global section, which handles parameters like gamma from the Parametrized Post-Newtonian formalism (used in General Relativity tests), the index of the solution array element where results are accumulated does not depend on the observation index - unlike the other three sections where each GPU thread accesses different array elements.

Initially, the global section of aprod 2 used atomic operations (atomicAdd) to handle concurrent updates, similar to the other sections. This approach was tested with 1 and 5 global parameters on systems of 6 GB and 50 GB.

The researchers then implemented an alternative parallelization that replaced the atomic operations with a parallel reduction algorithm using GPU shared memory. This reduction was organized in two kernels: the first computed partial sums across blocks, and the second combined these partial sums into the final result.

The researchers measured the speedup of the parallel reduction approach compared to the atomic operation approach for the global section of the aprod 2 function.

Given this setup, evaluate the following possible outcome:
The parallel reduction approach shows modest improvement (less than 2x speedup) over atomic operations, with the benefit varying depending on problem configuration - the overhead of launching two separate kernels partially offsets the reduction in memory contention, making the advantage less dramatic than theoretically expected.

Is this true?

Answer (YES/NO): NO